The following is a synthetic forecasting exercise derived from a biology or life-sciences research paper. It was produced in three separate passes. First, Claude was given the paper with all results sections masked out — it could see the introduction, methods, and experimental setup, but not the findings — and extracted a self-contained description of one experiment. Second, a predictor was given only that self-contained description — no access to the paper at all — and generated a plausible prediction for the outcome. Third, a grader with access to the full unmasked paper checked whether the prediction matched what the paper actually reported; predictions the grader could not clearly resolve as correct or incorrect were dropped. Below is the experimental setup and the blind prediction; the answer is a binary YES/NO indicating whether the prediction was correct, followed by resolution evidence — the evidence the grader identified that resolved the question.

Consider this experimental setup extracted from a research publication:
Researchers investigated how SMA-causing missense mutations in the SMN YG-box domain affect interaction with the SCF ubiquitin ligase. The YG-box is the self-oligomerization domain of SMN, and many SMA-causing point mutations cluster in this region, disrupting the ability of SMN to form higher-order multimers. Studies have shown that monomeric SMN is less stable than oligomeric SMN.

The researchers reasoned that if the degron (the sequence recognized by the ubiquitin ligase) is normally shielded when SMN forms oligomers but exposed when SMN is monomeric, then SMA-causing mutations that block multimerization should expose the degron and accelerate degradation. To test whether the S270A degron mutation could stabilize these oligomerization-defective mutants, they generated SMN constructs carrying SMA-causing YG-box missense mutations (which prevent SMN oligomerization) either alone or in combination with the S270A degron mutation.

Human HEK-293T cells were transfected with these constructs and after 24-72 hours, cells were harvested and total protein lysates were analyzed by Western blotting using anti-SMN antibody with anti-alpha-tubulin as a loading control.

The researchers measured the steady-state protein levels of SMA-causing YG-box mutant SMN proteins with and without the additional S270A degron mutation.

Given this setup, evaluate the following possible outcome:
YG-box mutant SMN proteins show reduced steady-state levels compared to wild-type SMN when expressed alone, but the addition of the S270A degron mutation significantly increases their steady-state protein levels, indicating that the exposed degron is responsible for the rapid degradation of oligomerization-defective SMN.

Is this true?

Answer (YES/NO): YES